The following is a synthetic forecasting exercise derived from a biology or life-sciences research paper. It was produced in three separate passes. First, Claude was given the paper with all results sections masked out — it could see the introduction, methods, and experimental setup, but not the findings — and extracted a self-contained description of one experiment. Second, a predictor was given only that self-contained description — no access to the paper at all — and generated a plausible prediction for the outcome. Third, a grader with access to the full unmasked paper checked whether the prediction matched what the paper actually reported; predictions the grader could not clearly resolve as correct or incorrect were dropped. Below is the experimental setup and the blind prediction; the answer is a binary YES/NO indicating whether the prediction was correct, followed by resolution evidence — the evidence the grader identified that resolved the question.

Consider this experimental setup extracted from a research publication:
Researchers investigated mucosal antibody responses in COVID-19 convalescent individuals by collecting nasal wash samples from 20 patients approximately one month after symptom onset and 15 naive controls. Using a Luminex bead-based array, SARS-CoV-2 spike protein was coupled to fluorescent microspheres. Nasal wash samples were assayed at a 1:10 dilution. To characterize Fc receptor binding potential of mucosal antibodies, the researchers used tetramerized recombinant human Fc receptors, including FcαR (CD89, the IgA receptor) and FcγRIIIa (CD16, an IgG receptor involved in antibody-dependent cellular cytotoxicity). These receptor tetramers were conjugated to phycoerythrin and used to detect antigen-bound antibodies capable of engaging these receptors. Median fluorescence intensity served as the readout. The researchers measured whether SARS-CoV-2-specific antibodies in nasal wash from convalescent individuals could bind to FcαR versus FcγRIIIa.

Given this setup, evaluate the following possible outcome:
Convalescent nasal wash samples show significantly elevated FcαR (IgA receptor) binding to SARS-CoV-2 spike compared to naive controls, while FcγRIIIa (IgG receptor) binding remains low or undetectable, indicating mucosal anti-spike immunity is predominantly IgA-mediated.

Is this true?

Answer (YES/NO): NO